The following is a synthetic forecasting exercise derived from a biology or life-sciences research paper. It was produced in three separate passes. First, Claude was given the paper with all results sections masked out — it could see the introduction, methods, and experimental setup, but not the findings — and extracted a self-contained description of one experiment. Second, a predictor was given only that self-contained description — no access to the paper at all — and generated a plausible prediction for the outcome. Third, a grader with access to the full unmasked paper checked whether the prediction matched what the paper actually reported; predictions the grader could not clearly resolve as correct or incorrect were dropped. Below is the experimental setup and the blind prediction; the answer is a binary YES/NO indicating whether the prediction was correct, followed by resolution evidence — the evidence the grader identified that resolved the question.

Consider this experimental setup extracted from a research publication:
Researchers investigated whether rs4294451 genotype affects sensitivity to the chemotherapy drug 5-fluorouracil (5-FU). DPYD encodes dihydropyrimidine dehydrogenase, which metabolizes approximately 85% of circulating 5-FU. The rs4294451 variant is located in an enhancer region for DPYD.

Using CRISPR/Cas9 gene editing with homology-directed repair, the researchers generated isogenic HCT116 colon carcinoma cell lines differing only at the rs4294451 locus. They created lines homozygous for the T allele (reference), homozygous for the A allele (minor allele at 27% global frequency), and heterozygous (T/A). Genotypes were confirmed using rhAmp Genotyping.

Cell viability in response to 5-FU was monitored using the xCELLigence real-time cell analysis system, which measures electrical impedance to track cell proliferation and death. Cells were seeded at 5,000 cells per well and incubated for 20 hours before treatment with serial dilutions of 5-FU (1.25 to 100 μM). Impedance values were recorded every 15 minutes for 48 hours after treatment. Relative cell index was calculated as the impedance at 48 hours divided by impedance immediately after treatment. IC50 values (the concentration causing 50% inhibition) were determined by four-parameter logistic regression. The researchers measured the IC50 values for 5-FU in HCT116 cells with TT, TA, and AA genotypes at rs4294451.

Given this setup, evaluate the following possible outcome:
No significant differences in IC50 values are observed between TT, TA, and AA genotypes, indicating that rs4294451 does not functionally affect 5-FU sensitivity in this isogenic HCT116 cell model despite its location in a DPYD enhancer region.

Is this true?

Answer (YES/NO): NO